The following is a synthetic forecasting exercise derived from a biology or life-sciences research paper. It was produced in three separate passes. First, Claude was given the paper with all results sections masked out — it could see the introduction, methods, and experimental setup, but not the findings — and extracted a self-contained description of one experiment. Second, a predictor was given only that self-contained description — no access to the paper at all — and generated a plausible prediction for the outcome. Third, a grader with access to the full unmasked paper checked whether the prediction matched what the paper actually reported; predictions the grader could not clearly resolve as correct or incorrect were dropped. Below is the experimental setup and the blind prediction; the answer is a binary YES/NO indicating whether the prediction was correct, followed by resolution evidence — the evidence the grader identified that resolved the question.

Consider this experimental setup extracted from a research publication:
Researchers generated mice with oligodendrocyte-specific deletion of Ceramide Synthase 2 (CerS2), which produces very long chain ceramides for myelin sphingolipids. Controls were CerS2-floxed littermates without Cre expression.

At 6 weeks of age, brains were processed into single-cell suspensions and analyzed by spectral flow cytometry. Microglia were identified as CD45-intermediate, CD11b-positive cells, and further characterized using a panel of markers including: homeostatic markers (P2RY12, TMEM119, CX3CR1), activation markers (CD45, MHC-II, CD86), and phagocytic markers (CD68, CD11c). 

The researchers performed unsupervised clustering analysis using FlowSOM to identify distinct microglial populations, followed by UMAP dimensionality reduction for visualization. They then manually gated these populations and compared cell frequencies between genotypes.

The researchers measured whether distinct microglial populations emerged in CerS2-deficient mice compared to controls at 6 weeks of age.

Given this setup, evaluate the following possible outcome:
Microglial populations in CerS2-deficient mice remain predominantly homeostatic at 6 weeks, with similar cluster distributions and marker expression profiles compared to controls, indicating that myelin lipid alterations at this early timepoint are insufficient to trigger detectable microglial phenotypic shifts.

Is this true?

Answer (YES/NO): NO